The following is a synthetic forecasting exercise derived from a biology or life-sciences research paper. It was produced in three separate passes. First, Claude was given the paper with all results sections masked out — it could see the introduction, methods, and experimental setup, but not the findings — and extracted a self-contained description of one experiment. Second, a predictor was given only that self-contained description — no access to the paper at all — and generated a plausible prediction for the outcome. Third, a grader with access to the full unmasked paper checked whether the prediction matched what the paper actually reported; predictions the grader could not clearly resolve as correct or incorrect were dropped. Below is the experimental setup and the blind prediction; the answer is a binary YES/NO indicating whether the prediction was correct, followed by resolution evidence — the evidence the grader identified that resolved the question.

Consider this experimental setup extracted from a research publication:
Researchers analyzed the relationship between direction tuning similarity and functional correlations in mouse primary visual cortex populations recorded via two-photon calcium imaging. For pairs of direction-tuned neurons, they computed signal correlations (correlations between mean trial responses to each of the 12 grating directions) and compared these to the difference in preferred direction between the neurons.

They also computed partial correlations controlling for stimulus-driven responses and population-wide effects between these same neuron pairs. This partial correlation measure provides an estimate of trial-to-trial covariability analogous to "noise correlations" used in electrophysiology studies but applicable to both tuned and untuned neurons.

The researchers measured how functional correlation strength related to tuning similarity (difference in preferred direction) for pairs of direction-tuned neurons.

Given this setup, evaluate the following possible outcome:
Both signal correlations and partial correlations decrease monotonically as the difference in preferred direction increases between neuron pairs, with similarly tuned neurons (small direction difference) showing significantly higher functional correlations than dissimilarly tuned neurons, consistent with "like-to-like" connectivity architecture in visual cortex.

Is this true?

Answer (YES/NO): YES